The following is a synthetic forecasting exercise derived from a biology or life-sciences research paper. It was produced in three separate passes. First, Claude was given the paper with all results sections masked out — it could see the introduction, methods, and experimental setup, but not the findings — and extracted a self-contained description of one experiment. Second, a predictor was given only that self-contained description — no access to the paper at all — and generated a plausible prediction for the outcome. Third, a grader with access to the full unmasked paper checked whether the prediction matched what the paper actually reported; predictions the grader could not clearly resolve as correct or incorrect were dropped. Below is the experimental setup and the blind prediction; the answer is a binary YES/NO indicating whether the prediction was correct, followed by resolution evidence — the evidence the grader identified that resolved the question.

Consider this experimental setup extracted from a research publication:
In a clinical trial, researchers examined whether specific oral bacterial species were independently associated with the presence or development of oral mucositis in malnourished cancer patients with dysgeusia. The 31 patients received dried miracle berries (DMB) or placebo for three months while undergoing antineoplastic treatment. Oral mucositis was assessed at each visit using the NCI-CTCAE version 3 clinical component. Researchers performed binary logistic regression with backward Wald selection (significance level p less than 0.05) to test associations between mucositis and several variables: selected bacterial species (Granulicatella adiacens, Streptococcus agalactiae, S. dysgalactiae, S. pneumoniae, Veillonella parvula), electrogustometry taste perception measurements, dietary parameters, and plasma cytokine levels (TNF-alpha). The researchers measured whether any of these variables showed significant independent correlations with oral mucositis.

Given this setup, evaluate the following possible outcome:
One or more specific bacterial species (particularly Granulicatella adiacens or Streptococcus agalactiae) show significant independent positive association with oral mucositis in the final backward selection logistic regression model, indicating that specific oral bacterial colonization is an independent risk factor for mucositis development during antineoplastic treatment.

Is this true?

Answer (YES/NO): NO